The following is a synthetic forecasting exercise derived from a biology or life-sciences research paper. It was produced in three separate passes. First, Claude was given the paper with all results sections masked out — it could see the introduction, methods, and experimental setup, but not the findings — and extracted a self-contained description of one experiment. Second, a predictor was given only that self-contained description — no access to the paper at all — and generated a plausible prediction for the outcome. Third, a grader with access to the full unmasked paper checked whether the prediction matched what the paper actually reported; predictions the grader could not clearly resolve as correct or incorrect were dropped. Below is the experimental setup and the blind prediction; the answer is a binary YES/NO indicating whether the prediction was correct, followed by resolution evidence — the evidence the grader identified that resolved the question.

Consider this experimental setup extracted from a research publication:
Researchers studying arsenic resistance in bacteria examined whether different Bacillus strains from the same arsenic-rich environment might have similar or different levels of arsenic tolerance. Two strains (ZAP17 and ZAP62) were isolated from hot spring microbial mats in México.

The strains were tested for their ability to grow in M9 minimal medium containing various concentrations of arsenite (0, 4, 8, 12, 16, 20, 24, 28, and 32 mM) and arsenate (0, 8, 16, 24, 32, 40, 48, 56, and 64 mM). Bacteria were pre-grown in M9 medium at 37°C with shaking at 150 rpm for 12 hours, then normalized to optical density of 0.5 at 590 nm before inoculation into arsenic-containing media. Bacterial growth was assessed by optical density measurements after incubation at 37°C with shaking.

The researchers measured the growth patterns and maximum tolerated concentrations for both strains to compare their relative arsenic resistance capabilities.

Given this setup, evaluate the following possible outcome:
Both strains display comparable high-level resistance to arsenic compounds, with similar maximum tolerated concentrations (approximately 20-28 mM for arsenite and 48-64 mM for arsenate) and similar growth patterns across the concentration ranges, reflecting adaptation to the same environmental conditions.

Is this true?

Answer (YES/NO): NO